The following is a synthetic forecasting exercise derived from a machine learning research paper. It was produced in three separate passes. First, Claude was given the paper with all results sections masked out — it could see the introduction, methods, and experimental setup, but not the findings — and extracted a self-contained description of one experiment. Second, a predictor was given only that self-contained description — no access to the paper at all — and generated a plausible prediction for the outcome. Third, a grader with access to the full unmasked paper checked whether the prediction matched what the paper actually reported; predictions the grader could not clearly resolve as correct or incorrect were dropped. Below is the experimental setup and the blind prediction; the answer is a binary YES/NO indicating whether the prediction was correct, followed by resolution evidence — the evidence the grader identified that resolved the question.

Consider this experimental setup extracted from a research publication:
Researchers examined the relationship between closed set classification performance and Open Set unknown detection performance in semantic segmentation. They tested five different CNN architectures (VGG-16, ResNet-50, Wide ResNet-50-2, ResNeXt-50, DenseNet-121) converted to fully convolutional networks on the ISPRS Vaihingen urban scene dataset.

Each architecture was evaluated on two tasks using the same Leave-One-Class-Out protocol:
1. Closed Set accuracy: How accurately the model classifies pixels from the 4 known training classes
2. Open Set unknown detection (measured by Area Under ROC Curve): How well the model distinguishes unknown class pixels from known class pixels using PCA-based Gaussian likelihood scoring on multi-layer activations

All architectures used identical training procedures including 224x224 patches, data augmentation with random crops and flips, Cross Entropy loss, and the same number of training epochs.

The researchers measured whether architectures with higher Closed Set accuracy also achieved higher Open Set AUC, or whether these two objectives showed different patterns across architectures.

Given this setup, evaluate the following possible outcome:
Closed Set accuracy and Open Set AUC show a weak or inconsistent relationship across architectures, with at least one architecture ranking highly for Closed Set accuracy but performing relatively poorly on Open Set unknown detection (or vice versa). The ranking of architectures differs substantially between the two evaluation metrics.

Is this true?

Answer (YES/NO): YES